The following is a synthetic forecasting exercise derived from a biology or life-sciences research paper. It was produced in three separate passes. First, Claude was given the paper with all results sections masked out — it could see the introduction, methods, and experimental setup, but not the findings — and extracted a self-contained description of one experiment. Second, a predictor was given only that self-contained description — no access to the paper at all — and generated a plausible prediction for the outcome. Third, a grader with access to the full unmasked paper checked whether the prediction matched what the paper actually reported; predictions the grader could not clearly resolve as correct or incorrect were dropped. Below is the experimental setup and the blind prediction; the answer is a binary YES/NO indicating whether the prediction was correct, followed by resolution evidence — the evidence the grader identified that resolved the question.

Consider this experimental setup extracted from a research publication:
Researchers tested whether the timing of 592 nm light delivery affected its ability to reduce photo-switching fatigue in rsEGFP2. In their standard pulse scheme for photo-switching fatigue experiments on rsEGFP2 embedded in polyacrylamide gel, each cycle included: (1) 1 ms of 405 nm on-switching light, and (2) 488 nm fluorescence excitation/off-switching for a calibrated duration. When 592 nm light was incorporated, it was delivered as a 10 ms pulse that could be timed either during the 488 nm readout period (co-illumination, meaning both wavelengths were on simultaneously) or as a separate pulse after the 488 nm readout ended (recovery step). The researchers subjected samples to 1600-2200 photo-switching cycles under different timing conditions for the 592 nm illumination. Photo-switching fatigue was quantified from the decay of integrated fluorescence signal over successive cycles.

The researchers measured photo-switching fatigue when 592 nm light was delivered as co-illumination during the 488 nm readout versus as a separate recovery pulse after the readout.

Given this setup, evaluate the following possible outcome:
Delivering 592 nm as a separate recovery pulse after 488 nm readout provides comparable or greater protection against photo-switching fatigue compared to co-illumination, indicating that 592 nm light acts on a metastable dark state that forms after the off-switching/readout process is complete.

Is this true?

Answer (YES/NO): NO